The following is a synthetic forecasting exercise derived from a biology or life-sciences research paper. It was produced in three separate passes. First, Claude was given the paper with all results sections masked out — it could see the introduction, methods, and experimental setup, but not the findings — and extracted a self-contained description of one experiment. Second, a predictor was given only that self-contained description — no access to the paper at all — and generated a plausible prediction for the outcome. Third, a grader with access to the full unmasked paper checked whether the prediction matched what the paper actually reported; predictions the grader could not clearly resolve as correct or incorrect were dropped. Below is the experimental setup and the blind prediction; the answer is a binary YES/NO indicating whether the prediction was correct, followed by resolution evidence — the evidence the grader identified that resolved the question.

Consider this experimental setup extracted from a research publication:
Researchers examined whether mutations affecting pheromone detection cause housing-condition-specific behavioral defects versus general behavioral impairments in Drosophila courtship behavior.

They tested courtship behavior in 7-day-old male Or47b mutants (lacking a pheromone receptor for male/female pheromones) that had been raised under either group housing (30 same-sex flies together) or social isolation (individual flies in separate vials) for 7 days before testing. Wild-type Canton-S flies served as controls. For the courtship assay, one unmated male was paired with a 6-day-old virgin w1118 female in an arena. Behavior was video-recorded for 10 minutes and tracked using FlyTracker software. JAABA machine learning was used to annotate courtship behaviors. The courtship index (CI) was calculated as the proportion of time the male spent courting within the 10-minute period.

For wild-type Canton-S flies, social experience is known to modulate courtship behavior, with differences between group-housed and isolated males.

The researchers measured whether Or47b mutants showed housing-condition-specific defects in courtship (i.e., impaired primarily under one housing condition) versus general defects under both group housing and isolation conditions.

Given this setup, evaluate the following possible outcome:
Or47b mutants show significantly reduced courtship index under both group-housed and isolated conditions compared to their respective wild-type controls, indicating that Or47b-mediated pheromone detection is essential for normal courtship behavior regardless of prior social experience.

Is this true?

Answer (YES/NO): NO